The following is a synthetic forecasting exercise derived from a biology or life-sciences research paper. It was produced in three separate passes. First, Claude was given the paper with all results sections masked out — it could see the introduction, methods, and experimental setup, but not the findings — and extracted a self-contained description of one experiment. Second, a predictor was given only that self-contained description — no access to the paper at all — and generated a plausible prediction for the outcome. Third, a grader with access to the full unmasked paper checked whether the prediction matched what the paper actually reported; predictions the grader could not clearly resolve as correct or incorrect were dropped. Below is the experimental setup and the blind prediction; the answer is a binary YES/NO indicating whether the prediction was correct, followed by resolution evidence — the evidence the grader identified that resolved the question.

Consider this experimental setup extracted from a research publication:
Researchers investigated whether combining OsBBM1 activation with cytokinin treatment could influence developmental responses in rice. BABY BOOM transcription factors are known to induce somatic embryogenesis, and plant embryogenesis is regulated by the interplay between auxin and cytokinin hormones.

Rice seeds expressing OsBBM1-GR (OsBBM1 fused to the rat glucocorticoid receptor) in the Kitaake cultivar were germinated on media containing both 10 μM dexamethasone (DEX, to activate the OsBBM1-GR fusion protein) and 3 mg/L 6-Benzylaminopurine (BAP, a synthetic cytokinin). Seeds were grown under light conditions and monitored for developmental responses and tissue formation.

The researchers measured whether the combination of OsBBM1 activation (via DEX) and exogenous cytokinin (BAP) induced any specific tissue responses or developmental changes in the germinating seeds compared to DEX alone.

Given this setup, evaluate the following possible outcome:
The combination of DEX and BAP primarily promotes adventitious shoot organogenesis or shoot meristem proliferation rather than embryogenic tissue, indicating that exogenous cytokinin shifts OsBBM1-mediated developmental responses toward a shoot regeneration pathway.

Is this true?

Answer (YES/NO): NO